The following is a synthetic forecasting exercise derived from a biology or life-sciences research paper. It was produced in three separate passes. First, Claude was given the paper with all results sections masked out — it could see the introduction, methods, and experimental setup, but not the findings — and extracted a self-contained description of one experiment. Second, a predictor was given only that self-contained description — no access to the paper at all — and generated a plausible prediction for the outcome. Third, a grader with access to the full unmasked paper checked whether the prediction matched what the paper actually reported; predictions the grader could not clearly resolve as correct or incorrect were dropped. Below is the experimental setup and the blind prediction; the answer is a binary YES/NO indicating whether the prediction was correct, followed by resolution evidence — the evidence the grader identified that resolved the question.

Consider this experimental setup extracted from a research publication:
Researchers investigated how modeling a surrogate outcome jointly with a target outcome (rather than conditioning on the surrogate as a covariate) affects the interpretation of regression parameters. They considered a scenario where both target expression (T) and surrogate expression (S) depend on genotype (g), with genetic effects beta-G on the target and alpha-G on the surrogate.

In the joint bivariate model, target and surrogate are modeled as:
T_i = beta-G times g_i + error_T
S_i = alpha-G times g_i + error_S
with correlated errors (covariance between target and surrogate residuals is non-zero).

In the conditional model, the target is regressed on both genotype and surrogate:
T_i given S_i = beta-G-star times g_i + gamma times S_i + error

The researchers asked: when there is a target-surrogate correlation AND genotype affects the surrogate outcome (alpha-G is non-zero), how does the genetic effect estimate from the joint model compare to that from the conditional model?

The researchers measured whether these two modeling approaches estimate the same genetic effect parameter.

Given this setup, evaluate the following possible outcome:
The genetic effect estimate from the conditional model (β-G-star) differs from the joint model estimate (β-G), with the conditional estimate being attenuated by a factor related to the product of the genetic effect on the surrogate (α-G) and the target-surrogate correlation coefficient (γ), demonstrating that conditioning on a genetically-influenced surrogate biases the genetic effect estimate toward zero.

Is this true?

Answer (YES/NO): NO